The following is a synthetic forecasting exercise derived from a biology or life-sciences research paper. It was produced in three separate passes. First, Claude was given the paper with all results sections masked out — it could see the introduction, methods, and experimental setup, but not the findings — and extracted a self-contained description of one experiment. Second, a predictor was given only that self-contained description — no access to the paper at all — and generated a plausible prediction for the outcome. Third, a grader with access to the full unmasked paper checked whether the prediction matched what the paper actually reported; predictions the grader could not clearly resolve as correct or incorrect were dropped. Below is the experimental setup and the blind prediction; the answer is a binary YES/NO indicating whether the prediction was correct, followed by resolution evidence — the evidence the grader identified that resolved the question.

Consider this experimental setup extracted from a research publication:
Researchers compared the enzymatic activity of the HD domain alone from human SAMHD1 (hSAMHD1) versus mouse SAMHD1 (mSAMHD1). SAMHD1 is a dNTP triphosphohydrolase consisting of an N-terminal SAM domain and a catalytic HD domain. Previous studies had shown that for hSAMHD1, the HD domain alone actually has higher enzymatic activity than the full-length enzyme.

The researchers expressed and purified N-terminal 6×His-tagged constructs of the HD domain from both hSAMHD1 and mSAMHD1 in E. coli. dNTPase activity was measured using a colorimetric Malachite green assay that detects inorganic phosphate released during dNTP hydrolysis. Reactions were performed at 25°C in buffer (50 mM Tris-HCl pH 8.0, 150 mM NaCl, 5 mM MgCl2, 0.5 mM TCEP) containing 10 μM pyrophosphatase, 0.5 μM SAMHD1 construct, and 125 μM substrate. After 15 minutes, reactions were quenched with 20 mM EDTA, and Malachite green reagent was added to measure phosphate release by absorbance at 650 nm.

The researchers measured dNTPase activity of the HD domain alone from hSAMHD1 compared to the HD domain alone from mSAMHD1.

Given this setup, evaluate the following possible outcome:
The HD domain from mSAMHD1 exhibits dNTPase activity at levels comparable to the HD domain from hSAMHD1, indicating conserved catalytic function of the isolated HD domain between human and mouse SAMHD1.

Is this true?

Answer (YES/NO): NO